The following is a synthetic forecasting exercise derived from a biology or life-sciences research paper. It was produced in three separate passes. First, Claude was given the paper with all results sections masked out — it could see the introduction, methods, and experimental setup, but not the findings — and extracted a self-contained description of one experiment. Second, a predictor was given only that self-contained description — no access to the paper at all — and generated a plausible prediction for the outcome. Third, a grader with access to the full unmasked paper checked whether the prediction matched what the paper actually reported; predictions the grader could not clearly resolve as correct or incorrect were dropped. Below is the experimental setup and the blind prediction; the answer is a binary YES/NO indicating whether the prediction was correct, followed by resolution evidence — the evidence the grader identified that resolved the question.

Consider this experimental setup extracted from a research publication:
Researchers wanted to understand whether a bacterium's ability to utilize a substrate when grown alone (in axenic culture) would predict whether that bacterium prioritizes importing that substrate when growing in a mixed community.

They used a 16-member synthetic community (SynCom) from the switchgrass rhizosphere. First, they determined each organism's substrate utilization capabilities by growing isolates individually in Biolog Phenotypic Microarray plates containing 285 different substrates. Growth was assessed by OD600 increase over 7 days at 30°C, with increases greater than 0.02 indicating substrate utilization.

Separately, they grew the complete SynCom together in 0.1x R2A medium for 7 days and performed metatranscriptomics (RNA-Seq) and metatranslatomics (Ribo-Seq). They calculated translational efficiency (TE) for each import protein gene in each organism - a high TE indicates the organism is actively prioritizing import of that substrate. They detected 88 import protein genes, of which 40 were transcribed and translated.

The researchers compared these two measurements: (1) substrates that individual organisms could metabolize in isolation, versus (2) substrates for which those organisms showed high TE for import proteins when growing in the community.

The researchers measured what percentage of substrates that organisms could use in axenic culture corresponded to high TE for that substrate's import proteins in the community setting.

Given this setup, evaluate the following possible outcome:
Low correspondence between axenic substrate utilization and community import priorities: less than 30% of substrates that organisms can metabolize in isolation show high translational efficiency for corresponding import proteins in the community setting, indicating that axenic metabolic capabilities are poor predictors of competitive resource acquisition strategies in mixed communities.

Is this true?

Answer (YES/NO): NO